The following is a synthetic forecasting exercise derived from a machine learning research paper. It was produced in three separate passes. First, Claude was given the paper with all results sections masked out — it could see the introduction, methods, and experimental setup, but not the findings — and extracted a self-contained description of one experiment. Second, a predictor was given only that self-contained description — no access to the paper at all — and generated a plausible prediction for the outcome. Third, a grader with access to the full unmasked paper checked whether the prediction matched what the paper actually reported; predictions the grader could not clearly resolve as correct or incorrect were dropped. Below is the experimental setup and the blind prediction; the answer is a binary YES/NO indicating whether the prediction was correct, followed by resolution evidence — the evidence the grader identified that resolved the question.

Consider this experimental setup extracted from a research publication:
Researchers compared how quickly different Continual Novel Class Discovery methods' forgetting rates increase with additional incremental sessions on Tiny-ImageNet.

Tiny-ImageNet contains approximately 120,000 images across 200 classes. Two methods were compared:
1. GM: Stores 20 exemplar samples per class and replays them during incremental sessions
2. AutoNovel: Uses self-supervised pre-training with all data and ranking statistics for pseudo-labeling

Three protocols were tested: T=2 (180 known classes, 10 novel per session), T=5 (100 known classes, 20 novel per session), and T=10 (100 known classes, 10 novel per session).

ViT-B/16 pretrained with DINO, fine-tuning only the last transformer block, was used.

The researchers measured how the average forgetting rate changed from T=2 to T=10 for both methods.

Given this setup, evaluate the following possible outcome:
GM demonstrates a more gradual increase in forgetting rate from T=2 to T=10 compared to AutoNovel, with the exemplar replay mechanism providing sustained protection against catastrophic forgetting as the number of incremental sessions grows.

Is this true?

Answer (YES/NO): NO